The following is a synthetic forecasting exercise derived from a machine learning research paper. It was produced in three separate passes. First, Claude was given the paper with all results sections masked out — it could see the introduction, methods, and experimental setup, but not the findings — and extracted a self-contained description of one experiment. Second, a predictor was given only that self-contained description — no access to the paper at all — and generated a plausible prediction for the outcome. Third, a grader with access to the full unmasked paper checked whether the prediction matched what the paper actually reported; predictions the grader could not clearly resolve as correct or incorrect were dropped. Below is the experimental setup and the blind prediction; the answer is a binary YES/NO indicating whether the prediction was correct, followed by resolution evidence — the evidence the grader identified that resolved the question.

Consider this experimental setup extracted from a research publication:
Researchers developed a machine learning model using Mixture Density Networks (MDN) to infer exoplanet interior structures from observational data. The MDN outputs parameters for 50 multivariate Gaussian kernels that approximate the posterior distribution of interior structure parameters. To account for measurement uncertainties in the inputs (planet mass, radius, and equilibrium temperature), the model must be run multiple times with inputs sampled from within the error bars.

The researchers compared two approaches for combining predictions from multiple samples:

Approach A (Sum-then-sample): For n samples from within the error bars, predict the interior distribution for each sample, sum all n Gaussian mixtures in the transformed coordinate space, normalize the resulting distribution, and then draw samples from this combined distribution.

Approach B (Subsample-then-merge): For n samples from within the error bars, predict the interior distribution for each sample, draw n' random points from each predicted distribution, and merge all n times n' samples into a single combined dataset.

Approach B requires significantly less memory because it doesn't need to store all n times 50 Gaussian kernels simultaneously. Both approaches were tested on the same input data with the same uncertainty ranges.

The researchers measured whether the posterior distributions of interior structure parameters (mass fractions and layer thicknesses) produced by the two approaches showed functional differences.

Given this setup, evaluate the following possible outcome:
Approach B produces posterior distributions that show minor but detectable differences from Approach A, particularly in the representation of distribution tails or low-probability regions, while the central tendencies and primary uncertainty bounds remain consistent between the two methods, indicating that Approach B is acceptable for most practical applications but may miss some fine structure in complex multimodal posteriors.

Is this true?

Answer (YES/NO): NO